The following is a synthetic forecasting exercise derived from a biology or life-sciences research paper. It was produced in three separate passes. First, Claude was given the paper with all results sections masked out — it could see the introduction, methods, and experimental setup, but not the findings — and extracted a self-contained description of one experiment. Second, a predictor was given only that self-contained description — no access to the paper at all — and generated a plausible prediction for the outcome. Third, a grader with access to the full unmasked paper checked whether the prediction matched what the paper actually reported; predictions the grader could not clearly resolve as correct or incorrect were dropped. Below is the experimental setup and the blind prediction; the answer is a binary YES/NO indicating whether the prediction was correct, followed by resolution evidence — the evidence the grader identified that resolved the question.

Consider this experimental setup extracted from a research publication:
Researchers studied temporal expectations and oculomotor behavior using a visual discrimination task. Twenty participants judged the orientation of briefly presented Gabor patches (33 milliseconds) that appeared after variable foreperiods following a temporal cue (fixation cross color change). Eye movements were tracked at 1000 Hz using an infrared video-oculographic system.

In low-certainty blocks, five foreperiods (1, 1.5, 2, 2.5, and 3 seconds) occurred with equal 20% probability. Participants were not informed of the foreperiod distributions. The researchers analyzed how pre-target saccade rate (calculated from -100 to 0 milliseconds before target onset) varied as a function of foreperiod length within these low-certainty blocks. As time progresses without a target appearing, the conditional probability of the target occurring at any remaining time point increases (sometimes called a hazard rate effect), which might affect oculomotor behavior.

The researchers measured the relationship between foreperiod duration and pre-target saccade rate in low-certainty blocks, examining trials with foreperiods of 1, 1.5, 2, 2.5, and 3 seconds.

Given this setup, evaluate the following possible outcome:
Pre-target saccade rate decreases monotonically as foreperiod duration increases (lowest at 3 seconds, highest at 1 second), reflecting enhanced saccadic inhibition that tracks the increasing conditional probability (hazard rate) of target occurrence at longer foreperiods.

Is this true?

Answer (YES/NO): NO